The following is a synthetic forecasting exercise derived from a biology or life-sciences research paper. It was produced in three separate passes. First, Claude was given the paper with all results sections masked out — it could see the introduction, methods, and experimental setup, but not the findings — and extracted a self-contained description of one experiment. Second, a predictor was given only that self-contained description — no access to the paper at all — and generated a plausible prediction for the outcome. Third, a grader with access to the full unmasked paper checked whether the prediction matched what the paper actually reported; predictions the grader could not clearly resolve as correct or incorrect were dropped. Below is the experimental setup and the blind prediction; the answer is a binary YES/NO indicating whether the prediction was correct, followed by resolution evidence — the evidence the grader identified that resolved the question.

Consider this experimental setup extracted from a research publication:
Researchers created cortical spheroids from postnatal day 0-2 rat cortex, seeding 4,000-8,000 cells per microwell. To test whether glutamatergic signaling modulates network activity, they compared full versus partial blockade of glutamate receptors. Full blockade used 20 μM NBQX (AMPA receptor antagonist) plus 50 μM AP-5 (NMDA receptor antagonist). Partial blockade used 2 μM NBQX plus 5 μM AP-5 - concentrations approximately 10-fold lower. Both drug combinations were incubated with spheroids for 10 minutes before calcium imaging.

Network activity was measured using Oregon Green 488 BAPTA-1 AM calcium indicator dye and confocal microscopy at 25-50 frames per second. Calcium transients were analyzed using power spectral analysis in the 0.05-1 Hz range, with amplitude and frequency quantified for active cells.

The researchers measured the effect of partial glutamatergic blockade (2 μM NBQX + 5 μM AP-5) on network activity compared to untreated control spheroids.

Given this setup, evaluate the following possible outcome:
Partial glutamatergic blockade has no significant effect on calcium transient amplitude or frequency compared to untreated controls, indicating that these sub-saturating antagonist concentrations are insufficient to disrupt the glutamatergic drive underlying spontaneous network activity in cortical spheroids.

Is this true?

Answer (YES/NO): NO